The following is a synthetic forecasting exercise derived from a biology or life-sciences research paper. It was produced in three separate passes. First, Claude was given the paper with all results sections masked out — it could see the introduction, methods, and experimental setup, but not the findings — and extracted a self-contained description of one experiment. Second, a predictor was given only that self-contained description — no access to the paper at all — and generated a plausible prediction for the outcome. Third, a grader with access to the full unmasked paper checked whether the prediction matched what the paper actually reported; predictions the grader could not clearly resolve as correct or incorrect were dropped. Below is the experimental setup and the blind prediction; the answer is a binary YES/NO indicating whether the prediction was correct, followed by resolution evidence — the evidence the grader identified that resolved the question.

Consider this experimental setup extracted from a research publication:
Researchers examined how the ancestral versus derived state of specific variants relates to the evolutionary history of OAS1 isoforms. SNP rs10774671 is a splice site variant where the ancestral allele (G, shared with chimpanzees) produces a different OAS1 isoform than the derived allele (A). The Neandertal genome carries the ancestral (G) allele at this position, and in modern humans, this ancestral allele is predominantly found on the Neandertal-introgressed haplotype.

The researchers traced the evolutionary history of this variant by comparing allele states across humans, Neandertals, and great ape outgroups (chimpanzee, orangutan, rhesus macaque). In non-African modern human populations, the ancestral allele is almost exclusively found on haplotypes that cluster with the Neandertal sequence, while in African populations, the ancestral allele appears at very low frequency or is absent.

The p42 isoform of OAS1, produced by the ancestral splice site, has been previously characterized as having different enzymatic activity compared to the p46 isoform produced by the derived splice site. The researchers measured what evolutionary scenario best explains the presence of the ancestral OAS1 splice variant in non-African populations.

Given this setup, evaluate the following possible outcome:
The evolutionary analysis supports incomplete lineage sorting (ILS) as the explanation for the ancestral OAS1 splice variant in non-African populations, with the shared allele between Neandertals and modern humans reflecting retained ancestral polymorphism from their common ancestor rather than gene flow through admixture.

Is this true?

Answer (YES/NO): NO